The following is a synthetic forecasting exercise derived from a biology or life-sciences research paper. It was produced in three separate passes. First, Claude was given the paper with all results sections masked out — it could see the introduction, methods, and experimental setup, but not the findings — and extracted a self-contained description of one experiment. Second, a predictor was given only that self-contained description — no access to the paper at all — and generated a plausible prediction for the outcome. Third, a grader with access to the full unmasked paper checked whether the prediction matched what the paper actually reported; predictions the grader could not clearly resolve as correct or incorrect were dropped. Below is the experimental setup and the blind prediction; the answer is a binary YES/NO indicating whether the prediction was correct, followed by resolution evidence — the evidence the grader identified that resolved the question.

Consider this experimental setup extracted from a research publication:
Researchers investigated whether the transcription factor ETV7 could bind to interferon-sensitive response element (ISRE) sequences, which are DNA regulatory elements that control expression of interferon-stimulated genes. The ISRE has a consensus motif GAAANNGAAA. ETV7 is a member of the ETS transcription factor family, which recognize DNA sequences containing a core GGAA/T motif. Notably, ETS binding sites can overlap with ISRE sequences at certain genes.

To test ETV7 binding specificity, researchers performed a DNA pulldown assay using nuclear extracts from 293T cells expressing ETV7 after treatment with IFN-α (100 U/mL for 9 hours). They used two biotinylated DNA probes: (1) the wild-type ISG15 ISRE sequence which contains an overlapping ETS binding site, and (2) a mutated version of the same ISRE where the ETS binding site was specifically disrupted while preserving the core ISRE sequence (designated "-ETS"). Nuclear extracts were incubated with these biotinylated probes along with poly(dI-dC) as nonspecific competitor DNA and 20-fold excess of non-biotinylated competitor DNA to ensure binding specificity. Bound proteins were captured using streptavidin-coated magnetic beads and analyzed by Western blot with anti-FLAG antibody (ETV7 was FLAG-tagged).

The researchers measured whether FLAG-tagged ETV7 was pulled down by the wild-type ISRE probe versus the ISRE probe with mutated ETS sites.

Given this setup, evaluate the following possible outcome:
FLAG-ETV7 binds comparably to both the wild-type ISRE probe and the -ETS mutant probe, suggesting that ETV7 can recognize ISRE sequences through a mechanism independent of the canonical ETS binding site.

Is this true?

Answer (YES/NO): NO